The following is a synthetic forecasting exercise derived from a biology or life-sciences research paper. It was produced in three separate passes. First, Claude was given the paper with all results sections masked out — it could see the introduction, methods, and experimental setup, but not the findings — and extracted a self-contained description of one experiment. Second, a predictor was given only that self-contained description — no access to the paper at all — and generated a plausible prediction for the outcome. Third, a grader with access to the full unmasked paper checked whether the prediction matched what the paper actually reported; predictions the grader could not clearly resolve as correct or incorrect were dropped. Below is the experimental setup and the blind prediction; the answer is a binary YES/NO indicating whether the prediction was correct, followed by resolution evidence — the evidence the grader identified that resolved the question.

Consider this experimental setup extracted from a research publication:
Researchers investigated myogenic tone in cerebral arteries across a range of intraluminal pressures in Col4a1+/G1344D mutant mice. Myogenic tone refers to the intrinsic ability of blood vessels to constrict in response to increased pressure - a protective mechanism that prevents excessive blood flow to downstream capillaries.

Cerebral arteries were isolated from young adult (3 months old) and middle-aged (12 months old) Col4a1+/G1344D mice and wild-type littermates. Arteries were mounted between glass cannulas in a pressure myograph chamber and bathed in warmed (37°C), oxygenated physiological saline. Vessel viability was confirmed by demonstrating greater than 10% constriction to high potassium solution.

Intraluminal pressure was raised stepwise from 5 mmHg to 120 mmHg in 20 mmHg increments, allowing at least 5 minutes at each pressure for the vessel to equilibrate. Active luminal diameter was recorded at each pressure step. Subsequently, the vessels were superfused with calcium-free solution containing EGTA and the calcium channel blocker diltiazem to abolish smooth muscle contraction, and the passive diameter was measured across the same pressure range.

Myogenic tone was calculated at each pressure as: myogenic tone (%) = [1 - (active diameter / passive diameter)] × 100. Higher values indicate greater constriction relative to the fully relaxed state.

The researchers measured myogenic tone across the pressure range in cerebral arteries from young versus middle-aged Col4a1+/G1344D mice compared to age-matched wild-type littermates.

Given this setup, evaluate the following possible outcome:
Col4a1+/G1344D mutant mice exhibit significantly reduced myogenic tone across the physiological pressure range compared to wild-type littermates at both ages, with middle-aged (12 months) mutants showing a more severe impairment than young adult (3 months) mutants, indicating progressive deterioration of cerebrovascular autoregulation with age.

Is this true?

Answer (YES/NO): NO